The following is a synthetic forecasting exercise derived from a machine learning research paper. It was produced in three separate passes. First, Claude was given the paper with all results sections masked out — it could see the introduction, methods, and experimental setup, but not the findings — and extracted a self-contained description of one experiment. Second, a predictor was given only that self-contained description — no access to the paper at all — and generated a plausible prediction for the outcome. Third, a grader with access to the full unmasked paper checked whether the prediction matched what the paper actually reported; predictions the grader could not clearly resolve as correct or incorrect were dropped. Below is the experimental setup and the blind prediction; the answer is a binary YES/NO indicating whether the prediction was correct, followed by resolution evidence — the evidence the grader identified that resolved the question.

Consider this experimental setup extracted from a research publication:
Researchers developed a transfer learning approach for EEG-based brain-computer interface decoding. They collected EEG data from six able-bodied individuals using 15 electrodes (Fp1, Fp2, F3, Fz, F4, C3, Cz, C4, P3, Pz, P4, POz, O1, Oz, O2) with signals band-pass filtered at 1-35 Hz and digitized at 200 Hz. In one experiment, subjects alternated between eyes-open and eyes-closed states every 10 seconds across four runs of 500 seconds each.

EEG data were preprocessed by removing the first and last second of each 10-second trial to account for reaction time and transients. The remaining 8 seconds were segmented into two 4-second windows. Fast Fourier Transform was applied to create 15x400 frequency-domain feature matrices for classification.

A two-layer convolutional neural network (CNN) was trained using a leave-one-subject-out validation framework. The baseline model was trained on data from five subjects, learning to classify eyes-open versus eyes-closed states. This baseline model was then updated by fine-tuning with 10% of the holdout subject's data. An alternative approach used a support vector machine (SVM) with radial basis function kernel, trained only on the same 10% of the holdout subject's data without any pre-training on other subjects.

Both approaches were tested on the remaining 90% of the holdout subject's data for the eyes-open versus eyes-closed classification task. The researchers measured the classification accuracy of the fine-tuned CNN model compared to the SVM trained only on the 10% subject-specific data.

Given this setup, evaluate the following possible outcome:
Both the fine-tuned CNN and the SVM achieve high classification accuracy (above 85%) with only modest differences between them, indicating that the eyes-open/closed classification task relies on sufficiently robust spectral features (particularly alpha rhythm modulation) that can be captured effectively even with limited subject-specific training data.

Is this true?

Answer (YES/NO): YES